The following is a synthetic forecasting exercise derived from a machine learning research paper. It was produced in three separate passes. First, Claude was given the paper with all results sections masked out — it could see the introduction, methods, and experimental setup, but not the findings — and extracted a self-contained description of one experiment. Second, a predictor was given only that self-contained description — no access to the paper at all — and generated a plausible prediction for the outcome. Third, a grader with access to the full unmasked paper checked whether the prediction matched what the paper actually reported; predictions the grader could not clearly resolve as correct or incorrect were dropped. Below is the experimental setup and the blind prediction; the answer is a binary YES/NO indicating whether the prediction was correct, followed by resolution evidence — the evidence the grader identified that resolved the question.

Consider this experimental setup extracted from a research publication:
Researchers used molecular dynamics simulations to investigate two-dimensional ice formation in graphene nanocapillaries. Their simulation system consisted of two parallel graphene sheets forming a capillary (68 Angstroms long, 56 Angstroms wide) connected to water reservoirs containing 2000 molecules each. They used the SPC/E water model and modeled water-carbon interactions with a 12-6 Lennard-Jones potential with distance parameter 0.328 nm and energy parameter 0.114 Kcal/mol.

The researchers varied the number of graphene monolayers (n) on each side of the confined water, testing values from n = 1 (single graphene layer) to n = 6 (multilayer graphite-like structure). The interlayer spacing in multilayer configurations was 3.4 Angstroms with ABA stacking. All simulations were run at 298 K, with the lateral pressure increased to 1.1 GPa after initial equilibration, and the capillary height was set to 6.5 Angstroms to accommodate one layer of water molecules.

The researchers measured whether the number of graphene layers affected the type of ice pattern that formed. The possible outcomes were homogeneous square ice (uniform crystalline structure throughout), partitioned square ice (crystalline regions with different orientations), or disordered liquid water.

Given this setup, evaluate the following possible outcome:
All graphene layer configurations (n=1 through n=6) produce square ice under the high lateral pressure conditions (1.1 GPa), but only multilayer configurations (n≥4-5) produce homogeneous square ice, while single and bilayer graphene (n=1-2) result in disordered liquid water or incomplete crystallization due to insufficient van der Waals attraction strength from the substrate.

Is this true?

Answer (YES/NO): NO